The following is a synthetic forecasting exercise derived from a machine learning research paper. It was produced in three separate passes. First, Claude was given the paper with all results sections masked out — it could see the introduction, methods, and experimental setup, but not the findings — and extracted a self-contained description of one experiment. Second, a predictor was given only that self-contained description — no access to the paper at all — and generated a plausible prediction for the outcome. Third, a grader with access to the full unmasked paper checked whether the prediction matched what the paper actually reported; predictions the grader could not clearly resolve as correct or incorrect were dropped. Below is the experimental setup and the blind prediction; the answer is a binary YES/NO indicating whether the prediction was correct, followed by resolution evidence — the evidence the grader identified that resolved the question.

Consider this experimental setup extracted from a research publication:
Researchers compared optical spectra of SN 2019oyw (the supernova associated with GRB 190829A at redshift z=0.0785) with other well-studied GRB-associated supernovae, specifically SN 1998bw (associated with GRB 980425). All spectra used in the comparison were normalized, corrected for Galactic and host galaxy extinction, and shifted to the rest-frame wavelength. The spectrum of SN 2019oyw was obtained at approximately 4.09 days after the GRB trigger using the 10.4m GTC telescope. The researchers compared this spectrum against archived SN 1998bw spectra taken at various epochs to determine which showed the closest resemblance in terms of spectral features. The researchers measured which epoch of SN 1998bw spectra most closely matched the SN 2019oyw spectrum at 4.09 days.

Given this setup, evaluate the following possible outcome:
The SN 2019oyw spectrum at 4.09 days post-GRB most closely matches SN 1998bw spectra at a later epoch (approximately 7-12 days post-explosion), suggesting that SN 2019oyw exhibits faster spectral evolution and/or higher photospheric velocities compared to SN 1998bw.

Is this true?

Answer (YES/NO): YES